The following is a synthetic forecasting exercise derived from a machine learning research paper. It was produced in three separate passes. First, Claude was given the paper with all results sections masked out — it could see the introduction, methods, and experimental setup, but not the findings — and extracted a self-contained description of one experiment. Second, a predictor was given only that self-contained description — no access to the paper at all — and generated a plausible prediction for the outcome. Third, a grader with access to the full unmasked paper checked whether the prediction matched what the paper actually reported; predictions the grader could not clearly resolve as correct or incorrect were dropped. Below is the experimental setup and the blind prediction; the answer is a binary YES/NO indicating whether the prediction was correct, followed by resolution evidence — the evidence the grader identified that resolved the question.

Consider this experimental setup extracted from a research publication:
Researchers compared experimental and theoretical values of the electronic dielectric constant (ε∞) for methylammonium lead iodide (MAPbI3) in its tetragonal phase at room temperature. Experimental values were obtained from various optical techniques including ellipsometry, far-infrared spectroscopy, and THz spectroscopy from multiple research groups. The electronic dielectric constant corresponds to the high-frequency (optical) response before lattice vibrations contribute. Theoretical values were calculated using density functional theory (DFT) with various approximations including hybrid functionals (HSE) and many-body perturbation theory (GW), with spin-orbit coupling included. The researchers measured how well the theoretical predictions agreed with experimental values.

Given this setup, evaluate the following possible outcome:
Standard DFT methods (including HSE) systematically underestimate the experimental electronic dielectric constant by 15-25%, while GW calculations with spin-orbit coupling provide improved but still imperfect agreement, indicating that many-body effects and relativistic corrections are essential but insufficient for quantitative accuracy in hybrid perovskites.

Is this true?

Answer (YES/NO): NO